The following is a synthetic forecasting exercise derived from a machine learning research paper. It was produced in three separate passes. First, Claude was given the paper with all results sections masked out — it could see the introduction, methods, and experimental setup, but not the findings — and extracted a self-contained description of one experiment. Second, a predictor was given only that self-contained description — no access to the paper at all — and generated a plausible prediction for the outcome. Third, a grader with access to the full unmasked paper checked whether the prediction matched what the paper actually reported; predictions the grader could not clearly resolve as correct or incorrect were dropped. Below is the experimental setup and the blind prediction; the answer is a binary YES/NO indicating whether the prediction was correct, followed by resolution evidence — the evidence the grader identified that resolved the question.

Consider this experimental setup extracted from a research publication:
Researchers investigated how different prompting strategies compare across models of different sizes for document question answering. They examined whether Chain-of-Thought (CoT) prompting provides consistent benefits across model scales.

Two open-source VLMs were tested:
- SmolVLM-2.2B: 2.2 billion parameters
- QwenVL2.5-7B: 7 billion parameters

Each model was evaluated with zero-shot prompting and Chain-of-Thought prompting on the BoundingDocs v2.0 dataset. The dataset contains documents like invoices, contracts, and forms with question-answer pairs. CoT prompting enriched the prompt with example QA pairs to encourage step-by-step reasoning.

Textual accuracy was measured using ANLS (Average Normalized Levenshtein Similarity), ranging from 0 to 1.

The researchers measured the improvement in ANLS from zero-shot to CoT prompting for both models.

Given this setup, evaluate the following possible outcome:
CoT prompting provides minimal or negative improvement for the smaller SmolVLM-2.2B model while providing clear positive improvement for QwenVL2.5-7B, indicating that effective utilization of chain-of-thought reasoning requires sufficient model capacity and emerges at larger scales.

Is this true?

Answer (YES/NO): NO